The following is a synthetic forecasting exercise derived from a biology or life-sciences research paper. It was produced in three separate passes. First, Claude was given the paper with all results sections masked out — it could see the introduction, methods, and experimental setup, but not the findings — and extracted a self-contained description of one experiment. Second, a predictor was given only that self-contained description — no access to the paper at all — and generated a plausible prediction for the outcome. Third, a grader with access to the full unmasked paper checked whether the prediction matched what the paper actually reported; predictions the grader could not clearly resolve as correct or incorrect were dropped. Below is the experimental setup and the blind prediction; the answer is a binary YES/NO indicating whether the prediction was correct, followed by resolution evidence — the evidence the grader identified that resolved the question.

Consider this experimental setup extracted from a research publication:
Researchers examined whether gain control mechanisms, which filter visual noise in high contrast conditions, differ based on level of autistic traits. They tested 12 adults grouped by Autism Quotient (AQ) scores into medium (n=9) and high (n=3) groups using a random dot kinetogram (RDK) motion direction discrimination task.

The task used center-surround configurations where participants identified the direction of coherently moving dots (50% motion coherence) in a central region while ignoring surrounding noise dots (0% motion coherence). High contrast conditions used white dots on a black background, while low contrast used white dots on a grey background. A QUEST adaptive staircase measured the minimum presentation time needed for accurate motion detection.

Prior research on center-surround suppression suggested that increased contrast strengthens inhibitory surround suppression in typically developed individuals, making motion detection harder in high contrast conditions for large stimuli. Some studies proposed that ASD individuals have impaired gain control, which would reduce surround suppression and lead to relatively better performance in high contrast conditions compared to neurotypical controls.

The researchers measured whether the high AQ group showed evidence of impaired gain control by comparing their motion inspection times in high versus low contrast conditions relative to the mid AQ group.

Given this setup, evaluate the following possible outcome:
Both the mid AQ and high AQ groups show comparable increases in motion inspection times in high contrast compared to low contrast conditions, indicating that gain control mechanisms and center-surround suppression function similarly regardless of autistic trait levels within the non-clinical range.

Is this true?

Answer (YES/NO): NO